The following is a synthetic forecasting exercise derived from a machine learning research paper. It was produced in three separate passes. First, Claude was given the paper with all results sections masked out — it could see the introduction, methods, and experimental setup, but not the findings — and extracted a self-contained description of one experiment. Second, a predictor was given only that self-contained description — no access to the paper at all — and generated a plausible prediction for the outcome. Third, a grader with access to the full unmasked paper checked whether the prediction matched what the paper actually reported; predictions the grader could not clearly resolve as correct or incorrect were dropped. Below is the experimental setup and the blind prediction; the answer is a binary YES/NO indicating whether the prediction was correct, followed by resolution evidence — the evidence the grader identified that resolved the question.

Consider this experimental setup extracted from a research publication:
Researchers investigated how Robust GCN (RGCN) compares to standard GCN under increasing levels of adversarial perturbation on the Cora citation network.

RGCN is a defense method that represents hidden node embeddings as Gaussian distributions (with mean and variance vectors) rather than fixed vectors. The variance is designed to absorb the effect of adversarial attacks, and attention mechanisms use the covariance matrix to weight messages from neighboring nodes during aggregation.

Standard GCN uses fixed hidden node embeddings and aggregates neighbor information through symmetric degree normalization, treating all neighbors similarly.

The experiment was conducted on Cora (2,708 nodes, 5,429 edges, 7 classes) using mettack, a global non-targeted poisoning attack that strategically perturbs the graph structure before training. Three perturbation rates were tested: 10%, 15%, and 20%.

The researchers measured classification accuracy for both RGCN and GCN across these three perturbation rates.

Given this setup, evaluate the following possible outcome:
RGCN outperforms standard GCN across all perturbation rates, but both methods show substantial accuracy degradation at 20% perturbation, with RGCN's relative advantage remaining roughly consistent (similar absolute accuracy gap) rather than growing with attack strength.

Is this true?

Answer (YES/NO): NO